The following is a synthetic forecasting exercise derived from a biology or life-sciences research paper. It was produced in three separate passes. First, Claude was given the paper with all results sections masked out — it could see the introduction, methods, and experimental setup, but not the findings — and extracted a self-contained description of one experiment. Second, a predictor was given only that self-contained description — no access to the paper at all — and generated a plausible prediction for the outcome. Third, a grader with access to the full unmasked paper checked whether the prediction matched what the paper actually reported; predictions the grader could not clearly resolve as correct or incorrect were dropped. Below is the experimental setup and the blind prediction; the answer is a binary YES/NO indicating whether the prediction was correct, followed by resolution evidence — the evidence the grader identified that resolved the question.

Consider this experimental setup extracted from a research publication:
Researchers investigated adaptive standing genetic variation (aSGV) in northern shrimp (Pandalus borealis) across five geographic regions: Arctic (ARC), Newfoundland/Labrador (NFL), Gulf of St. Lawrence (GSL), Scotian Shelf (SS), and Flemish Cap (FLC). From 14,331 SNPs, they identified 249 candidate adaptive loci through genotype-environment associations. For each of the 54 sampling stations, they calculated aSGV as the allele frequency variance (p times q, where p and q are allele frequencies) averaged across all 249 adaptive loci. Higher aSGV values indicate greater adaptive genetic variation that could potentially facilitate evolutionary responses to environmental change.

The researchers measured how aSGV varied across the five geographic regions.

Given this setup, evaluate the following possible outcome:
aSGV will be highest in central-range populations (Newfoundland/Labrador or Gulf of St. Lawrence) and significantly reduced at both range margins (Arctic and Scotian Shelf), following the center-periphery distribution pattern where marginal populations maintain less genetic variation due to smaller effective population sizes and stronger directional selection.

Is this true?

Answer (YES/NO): NO